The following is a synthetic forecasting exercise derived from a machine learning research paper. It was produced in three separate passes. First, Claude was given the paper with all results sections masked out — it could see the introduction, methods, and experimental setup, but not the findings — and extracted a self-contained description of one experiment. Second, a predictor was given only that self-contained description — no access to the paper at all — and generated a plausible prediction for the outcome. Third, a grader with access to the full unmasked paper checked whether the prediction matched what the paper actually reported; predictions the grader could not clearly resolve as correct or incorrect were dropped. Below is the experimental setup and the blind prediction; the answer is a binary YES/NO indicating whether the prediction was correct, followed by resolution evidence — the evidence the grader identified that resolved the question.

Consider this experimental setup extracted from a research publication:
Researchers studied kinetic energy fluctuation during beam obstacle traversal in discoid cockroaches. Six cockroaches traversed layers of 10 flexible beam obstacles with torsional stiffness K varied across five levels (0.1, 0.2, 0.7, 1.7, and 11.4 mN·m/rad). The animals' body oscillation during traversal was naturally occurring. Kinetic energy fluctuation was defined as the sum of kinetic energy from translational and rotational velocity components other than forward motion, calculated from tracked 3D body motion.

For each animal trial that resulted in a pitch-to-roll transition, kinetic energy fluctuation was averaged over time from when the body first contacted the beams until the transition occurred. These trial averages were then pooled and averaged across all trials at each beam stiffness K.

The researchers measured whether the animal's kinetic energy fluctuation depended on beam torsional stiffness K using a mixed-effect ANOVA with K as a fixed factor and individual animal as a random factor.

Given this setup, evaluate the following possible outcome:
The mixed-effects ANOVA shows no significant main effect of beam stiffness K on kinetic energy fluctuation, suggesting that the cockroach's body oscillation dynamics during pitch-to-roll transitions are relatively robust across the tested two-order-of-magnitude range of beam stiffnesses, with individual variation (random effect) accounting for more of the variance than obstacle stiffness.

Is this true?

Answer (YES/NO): YES